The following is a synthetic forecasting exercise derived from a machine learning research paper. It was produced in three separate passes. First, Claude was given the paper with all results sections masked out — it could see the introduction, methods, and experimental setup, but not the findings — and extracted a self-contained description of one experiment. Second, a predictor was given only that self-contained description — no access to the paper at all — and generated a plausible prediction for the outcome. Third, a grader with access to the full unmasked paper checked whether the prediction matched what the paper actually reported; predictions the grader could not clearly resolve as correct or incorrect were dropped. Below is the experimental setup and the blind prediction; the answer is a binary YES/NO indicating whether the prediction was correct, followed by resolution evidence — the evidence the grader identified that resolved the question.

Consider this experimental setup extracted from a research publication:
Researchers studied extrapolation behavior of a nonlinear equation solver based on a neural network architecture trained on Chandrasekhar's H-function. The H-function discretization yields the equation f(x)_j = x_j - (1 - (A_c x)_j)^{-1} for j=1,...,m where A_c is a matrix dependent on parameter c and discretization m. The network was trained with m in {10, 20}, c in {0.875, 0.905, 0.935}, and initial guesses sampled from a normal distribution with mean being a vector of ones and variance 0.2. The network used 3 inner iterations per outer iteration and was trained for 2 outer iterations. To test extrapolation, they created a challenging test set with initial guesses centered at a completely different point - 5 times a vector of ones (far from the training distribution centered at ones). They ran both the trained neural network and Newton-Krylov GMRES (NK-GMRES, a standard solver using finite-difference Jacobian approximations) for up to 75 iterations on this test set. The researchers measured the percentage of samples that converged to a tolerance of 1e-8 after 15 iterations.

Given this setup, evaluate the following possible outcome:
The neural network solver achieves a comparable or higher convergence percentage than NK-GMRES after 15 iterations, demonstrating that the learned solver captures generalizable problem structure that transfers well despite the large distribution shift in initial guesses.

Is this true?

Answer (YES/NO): YES